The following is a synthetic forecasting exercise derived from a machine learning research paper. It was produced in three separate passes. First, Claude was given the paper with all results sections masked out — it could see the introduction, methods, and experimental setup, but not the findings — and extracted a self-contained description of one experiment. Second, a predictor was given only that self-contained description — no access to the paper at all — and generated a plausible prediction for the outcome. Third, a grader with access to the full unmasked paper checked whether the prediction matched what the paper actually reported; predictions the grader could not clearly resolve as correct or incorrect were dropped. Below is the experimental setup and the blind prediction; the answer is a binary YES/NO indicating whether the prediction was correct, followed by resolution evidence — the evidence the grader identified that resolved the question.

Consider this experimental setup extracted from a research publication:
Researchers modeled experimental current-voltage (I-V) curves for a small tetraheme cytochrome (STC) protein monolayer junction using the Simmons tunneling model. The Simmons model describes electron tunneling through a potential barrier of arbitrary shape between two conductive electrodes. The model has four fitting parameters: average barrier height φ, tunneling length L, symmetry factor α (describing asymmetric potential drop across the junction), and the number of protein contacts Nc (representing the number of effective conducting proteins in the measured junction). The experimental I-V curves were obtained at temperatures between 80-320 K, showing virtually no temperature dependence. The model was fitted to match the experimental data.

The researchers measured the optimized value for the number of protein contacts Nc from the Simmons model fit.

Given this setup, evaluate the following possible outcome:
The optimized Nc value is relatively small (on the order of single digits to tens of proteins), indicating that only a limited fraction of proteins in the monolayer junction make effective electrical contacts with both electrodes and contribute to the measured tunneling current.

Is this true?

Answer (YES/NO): NO